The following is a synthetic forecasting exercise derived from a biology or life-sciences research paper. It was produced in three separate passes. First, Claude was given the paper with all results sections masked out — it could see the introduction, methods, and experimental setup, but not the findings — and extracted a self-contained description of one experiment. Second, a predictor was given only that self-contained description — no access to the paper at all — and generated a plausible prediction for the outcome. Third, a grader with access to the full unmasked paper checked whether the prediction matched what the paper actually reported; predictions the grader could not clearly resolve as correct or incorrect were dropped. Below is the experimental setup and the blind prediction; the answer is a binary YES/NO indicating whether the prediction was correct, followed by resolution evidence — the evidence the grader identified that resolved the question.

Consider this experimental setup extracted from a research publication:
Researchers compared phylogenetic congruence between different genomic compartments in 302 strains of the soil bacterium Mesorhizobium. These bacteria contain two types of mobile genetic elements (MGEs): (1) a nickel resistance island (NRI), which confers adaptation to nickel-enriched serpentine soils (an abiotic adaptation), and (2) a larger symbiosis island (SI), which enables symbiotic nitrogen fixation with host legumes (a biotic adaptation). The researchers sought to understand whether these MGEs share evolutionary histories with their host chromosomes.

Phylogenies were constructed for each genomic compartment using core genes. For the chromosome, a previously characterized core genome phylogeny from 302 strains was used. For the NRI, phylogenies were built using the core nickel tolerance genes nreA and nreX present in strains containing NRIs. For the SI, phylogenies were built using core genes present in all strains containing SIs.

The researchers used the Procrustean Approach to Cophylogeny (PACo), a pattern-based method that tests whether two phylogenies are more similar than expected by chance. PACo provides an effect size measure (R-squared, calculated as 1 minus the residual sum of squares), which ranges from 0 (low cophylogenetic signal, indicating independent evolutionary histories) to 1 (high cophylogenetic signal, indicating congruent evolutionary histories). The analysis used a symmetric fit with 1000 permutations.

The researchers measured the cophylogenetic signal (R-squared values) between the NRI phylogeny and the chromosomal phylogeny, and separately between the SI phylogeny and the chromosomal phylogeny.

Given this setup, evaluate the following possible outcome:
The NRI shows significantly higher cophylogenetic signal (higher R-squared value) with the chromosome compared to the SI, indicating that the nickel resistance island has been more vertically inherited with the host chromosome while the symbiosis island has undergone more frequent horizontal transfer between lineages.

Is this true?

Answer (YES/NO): NO